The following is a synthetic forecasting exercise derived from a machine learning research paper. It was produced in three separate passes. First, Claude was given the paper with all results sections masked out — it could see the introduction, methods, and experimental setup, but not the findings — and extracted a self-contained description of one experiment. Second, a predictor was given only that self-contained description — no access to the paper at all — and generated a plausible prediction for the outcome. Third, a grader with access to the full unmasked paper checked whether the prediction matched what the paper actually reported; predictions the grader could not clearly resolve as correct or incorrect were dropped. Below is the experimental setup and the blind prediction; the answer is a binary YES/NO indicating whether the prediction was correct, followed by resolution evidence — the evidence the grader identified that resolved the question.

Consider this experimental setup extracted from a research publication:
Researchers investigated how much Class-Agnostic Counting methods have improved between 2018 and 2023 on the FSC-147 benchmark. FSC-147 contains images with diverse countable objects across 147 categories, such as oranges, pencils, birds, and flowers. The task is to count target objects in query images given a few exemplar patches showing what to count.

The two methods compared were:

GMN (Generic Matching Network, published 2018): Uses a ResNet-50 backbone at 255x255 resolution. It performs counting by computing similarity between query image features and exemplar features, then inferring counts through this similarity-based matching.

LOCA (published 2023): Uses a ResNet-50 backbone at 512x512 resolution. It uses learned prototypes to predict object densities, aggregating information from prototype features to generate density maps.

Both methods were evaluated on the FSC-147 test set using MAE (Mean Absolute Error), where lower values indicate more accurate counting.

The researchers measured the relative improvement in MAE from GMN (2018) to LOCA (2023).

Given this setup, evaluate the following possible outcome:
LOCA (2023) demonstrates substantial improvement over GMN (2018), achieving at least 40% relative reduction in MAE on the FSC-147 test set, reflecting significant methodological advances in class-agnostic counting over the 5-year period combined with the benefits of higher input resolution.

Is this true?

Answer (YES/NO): YES